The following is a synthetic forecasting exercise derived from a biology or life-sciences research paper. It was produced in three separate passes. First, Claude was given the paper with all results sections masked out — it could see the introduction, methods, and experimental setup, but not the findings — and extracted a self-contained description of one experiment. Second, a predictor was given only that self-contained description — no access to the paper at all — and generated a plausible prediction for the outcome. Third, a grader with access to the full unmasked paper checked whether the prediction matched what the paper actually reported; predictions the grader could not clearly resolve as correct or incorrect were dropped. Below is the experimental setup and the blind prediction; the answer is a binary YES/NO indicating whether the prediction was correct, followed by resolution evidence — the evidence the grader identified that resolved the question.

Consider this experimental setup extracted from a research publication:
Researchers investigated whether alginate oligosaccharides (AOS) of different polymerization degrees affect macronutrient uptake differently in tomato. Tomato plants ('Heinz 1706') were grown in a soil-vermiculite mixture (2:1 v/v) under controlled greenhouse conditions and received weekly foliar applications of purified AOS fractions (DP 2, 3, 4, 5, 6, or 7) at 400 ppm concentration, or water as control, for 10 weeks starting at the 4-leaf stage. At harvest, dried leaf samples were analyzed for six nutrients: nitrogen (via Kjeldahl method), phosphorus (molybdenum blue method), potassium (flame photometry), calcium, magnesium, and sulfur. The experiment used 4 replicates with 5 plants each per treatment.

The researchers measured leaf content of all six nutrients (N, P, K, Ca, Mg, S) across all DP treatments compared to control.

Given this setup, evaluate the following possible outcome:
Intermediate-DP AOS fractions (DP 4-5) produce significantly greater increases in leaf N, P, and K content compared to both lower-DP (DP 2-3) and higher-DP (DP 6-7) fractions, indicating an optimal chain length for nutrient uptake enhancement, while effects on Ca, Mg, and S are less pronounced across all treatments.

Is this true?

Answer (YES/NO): NO